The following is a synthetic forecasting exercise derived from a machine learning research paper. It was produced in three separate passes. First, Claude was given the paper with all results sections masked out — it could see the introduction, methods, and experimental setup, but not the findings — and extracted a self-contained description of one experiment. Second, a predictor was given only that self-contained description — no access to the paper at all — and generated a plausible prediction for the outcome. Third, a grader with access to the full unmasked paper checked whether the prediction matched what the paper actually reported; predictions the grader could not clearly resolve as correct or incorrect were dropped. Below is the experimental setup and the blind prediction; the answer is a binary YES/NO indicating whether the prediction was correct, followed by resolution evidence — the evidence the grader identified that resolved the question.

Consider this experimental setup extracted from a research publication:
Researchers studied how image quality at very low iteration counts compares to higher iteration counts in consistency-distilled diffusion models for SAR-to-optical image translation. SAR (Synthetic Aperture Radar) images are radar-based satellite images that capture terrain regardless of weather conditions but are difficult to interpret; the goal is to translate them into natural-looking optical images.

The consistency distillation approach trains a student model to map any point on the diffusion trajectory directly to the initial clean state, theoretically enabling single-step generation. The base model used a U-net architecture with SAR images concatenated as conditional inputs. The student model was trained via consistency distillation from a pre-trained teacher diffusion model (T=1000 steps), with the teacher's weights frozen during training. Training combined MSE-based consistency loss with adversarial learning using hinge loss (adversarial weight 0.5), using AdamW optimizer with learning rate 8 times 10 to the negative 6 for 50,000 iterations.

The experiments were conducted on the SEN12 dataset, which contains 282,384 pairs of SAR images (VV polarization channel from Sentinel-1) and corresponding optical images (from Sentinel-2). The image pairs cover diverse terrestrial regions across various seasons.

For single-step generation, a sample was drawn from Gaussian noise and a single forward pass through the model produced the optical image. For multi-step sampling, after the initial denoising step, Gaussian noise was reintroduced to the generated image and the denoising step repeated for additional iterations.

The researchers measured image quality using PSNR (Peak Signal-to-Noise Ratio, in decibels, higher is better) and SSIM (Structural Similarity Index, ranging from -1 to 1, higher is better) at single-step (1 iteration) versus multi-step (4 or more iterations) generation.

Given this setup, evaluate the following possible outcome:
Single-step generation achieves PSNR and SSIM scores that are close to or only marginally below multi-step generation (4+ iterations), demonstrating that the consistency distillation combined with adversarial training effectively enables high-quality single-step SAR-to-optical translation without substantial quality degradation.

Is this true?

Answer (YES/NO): NO